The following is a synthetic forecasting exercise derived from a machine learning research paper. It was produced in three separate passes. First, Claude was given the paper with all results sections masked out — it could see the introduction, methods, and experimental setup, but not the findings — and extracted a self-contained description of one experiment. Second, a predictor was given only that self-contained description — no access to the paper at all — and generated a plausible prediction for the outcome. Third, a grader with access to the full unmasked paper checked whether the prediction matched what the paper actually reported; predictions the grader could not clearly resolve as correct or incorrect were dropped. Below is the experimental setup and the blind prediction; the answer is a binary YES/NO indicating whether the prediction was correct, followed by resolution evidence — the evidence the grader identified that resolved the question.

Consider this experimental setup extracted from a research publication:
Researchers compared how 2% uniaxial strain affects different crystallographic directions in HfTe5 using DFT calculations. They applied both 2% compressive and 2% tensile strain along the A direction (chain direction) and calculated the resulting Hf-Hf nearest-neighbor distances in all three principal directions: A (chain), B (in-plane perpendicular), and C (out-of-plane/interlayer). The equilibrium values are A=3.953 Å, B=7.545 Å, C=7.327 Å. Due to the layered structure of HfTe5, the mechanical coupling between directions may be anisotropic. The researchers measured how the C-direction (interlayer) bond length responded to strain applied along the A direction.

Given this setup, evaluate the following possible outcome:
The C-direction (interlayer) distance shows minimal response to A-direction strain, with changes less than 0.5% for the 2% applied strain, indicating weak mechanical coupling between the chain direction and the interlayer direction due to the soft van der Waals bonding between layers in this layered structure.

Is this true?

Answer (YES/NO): YES